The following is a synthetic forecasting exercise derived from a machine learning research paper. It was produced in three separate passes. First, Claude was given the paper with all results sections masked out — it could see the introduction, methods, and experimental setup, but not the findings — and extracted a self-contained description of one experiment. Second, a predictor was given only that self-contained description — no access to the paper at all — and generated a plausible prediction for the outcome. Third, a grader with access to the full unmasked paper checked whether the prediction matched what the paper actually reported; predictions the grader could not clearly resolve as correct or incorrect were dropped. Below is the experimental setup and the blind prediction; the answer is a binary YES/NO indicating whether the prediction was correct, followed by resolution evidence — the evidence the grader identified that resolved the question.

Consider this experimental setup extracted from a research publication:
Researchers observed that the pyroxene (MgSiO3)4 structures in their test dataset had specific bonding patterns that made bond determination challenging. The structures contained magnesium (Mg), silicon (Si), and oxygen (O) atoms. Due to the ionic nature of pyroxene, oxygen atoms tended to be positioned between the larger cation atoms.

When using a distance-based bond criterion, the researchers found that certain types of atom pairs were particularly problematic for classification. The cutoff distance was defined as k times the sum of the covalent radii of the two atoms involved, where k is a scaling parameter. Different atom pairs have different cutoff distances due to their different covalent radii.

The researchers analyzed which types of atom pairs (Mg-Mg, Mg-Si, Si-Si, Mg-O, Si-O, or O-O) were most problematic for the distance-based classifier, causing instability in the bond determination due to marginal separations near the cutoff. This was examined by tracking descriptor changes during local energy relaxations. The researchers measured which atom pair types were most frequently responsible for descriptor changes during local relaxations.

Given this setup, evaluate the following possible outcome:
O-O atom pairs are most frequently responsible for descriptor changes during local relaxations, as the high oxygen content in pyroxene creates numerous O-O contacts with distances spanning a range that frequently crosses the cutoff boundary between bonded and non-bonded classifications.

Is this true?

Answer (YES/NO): NO